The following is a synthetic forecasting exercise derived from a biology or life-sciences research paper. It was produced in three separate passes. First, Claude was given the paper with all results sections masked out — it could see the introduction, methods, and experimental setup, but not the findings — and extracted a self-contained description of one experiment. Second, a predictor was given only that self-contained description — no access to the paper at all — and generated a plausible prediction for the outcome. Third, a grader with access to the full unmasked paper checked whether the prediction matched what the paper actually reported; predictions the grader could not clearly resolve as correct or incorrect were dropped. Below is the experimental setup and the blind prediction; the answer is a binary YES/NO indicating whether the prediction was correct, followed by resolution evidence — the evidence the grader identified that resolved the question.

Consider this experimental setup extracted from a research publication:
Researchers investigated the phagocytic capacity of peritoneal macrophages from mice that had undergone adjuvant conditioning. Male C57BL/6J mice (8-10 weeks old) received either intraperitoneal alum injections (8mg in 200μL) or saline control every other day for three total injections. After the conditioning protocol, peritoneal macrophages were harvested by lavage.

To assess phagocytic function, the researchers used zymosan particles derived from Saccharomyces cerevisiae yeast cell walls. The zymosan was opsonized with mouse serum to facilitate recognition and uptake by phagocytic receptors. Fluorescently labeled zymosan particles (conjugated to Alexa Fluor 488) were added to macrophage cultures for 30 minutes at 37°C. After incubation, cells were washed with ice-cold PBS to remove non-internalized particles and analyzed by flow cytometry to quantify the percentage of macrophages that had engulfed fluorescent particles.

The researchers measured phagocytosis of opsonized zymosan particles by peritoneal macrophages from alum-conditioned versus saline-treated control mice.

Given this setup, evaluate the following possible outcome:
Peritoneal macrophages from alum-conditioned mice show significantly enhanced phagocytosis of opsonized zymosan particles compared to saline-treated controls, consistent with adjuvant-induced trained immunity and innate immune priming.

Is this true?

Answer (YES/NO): NO